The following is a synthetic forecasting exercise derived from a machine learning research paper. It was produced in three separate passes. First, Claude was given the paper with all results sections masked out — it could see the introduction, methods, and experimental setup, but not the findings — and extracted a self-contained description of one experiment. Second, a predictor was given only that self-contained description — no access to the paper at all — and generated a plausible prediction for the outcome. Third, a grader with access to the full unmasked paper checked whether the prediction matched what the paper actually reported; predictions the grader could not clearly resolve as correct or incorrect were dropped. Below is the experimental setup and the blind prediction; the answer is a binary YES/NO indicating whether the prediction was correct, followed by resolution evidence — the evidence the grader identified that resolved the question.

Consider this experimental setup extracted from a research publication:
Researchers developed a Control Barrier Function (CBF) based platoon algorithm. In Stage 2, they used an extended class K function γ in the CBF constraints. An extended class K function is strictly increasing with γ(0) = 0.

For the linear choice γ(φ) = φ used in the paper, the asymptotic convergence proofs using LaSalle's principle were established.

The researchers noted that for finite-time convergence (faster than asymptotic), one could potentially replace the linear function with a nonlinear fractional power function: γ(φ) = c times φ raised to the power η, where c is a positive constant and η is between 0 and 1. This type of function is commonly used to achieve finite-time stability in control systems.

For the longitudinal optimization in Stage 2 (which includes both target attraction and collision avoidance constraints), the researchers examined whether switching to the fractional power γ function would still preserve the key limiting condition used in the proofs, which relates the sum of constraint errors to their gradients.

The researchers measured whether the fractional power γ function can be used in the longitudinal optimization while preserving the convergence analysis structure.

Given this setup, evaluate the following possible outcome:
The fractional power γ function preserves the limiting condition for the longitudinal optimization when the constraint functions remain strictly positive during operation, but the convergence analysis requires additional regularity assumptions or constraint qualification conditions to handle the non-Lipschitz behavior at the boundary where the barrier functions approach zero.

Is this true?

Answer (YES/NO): NO